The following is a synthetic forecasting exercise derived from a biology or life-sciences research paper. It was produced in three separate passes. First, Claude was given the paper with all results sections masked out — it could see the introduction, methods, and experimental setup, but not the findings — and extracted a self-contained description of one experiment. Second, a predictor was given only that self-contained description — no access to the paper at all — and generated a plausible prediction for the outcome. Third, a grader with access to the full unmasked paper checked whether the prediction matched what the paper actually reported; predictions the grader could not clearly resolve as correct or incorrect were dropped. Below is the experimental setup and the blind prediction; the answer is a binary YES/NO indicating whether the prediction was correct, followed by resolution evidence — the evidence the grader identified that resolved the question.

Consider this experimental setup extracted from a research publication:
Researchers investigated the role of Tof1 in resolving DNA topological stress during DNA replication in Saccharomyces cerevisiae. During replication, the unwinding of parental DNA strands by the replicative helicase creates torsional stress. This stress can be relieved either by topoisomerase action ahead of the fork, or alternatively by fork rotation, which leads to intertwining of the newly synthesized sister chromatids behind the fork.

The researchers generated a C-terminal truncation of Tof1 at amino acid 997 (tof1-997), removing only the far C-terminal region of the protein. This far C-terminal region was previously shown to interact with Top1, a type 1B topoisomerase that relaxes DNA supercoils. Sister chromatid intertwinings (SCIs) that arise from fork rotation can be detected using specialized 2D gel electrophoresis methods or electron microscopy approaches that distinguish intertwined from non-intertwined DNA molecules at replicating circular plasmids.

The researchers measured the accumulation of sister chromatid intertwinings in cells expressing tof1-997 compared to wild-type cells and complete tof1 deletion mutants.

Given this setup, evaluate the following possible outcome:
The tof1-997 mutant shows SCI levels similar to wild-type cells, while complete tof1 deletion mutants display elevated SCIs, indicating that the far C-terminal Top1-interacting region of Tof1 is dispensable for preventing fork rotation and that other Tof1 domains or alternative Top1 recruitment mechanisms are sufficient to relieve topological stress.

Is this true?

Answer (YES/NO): NO